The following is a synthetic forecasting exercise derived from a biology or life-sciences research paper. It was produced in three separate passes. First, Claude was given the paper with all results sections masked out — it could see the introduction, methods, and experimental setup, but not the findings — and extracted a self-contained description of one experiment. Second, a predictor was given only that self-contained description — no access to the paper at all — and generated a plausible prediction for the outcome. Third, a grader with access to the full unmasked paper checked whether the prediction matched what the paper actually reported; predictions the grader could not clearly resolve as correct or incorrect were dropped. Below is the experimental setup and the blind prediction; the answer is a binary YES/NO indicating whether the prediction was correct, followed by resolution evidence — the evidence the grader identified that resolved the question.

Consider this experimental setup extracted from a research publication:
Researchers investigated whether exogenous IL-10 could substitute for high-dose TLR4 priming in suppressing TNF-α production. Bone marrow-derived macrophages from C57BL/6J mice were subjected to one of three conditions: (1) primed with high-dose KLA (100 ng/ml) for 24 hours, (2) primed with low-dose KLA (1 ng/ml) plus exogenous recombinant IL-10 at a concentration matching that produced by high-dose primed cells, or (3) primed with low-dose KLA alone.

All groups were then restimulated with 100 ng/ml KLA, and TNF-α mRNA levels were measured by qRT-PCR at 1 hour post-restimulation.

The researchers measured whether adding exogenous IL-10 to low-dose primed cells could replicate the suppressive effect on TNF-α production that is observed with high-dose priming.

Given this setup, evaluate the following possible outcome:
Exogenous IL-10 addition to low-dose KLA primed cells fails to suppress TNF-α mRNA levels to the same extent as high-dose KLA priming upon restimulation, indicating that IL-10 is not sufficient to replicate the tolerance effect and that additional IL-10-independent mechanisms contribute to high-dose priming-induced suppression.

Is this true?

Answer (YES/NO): YES